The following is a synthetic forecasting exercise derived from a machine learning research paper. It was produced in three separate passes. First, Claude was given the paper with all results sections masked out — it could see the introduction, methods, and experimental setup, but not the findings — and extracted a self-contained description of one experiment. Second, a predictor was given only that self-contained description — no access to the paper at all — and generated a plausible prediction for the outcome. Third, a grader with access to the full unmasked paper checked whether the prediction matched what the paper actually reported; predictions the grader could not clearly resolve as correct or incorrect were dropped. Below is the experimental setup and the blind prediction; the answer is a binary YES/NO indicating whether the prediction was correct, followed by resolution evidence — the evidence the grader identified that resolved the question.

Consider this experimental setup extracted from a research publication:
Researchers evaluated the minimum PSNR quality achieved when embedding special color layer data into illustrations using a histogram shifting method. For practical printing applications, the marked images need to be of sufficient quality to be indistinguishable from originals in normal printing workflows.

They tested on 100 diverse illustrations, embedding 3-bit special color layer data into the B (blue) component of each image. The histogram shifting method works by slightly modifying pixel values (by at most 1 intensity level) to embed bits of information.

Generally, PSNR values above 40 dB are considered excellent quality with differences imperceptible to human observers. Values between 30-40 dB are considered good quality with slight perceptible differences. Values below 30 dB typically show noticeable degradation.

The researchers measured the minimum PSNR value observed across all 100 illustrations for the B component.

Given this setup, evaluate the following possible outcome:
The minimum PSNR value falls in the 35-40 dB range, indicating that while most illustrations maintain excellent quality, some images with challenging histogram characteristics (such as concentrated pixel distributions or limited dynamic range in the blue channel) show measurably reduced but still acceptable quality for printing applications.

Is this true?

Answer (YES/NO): NO